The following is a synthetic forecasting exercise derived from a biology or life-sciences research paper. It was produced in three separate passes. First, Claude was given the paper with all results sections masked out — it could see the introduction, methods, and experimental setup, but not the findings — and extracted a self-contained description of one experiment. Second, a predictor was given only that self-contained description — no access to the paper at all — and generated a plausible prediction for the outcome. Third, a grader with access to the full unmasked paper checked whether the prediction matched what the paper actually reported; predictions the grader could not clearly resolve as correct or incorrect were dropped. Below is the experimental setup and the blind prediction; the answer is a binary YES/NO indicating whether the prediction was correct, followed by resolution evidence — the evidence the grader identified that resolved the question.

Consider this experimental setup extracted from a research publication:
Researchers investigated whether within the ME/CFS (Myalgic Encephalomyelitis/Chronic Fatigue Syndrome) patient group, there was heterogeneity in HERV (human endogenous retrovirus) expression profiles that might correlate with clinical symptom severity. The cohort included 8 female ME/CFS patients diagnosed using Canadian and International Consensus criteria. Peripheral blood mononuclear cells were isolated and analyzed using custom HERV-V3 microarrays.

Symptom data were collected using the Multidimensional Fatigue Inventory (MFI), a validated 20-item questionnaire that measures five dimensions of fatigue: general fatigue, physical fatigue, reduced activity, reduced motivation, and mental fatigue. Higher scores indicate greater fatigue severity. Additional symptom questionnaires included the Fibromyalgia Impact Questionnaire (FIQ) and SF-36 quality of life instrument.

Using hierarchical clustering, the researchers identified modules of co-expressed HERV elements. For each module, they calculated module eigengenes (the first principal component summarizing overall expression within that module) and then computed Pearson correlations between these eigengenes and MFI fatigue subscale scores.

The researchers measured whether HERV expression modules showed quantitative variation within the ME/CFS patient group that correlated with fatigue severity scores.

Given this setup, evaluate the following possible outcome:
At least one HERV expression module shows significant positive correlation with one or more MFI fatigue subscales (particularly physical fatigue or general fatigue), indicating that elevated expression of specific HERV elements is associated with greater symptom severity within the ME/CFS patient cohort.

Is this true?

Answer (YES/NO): YES